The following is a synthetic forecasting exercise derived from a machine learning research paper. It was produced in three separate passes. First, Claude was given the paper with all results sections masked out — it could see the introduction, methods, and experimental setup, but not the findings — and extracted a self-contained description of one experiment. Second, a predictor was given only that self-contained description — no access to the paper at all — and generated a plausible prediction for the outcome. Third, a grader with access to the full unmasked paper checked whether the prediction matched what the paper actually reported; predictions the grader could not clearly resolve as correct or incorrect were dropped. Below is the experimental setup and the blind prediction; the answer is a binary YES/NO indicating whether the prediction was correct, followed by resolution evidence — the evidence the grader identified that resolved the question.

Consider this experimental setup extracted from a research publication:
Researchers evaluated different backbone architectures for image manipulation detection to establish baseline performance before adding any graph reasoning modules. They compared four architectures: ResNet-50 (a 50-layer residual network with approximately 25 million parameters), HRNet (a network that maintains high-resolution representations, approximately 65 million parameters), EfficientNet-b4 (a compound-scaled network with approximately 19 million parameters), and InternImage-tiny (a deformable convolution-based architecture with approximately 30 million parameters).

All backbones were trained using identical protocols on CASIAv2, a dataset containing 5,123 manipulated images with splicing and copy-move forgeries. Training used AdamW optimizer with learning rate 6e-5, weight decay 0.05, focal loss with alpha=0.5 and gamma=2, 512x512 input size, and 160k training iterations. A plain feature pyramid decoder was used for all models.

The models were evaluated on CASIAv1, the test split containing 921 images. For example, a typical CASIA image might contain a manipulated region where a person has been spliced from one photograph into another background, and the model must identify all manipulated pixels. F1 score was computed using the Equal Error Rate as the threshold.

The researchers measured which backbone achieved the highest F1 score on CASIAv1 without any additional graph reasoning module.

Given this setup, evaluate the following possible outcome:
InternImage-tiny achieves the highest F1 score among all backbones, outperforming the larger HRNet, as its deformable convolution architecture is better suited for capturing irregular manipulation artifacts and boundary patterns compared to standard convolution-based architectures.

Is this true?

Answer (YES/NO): NO